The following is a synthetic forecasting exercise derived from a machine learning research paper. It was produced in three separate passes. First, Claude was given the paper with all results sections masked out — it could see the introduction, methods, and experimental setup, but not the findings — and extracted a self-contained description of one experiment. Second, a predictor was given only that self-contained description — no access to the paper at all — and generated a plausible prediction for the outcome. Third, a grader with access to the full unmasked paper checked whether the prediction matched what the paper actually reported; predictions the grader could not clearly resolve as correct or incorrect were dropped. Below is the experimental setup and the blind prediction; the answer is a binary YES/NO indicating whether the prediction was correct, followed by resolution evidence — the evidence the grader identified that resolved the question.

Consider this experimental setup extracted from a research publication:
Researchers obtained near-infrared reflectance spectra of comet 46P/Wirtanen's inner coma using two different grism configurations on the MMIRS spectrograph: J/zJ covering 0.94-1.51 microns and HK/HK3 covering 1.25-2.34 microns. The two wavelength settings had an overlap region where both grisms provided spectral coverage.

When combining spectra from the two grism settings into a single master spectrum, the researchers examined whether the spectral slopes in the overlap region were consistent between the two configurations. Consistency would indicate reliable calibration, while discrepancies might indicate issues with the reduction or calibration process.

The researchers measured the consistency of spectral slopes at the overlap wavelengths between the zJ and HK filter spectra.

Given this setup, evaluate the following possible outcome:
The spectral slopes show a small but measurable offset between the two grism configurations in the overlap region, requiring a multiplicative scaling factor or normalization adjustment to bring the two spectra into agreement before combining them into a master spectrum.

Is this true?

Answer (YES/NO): NO